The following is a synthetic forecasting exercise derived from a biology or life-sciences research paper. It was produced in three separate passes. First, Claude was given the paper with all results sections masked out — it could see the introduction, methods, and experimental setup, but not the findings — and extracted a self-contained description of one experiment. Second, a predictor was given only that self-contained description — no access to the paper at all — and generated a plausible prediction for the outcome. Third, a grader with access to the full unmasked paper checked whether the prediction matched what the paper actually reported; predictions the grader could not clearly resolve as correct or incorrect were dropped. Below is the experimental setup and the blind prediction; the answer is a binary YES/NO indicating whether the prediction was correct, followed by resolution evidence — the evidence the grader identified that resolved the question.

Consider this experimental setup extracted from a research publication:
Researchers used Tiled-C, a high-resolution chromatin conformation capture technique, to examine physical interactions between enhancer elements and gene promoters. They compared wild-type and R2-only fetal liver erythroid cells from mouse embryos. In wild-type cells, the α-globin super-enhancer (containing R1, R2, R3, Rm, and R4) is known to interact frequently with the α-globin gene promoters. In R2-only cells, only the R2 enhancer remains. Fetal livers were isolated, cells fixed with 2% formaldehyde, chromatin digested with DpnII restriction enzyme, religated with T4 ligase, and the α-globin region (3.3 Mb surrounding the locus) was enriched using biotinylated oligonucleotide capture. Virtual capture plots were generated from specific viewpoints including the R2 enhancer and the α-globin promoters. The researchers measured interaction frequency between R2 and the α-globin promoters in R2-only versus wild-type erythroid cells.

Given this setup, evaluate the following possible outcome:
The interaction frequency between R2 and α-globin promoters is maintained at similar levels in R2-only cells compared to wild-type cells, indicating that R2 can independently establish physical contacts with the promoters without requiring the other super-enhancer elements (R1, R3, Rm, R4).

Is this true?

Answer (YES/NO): NO